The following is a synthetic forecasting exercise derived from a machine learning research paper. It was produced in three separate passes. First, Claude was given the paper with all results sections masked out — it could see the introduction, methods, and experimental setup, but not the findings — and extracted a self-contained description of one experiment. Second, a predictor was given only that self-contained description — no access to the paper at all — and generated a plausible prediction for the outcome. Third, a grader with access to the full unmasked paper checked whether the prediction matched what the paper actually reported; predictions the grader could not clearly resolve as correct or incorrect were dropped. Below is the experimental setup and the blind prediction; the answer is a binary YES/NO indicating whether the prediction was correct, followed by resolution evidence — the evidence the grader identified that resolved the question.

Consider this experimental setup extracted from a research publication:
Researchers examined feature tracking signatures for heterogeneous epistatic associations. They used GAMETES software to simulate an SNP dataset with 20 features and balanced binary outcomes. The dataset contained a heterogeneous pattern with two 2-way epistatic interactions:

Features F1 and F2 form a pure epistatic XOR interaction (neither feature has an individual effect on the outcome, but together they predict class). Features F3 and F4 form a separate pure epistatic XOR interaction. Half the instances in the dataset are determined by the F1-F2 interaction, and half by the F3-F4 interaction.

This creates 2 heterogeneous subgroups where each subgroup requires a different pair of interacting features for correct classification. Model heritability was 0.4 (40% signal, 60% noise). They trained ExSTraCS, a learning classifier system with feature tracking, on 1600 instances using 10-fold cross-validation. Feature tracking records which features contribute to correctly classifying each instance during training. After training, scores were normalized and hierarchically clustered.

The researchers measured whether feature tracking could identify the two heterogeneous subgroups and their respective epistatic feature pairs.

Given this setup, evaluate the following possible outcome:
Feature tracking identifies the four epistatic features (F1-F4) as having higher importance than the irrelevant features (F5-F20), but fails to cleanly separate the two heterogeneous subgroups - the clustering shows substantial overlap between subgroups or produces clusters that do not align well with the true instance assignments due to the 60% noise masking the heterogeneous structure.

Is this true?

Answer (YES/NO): NO